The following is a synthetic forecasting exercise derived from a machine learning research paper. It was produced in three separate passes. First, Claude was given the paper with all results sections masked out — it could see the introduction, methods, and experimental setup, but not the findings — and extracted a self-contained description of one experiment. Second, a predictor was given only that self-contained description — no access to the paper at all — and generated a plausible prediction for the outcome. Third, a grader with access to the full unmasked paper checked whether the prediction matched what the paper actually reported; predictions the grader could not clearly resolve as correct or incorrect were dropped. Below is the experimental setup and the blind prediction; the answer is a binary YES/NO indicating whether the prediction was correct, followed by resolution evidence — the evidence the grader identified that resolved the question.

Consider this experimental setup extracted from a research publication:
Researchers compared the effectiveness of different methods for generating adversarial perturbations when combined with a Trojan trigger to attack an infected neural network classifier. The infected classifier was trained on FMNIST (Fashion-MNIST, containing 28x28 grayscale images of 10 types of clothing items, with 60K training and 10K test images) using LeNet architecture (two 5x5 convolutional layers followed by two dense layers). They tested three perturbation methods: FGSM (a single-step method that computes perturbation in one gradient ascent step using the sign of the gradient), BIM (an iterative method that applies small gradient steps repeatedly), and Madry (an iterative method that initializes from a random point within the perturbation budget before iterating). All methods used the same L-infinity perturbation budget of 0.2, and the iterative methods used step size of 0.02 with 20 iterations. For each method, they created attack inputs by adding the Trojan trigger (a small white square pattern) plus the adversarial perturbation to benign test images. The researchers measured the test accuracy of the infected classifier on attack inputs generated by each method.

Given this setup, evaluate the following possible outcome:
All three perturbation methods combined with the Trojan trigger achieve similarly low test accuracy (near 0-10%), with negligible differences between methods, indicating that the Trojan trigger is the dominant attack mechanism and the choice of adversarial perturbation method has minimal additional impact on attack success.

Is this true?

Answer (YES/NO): NO